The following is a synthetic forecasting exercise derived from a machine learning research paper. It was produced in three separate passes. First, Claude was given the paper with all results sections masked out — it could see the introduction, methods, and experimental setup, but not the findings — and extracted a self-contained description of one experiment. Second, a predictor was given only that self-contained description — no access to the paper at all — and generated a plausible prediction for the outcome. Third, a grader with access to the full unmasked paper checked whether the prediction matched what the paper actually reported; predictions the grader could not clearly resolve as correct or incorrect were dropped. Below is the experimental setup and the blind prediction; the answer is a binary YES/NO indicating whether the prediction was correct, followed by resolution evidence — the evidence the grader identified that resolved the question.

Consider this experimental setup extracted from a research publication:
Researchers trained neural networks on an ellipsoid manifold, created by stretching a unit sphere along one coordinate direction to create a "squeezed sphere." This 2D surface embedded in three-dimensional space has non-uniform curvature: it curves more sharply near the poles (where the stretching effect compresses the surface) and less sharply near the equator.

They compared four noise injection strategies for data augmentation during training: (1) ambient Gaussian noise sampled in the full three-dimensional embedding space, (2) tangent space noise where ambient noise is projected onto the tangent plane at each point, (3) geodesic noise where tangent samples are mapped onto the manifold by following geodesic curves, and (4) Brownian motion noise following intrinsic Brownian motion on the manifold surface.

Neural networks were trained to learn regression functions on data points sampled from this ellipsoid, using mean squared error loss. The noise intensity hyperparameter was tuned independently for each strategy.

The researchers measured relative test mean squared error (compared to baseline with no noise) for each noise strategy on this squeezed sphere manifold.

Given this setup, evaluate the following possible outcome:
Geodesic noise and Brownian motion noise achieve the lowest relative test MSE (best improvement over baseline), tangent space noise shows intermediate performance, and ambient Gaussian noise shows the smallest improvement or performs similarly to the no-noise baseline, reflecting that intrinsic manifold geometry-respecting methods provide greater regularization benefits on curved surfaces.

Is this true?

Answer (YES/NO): NO